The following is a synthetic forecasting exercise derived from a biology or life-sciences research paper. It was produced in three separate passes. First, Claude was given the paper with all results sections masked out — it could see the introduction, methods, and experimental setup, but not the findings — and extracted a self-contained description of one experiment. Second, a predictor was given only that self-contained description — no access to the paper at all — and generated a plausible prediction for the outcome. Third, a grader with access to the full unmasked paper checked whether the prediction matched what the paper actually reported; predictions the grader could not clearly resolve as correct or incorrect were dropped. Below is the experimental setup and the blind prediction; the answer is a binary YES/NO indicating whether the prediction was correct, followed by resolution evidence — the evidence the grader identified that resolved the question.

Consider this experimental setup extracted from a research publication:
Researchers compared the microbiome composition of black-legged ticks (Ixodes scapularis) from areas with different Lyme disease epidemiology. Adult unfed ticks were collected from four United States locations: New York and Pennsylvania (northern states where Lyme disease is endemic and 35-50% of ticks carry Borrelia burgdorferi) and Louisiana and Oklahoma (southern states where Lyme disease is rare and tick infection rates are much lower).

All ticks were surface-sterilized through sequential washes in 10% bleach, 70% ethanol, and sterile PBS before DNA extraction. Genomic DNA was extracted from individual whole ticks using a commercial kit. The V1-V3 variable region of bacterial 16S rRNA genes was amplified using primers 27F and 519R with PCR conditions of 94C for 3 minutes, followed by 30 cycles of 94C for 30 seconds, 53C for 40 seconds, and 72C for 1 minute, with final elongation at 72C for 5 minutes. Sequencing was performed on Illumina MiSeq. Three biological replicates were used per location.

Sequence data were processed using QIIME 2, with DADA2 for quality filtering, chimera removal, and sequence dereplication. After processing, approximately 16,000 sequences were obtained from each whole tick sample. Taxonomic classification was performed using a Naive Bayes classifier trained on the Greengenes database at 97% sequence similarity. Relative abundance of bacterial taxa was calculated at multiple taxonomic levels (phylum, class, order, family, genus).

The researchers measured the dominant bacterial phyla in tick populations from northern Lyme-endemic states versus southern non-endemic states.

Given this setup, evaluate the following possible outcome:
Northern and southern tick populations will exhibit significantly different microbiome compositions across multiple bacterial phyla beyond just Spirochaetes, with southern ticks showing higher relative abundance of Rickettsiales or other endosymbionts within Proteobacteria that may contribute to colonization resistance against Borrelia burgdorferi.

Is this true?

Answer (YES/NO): YES